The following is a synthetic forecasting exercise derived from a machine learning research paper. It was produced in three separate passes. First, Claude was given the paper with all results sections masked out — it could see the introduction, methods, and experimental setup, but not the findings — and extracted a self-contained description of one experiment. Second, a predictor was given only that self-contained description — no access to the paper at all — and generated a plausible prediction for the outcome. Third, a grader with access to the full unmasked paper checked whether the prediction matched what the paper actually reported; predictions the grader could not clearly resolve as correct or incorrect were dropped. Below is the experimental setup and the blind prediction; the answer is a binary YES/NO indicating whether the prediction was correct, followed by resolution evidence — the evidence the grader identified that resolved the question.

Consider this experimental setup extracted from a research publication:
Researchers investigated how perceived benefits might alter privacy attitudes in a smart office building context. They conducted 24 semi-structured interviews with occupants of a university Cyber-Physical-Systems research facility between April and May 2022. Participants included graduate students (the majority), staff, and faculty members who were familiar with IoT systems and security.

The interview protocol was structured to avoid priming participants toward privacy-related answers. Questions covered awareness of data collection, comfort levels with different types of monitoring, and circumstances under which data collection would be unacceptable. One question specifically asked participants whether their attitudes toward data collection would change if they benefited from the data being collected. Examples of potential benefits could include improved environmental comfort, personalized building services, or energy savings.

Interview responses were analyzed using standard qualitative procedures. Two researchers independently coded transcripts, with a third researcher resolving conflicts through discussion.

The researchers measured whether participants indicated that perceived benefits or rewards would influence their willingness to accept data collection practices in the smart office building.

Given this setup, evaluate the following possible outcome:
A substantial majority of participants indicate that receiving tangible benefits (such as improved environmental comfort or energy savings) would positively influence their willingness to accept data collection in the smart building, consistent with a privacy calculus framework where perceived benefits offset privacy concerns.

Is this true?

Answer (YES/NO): NO